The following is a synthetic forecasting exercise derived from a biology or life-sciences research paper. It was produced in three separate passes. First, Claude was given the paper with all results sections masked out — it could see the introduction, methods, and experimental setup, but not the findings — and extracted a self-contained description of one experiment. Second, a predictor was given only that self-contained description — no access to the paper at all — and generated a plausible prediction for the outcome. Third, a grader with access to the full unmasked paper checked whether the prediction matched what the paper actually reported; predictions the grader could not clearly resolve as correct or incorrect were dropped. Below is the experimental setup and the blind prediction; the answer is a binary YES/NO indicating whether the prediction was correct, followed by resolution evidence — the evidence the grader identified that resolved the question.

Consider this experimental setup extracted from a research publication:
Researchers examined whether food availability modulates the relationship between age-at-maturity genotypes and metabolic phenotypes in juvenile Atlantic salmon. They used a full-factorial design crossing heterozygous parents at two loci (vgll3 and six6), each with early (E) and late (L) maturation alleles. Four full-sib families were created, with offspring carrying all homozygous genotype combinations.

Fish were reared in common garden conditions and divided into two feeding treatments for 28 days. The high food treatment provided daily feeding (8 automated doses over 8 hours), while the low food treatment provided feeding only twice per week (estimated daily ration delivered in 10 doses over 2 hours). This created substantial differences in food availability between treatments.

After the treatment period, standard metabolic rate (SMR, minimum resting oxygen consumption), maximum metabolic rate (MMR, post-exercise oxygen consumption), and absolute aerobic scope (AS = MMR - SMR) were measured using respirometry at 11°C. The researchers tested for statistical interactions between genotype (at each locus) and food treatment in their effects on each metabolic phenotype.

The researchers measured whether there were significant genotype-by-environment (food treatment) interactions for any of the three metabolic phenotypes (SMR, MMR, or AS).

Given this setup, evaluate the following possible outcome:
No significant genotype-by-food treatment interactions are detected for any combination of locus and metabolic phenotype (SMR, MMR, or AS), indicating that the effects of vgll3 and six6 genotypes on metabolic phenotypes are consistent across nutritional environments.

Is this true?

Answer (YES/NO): YES